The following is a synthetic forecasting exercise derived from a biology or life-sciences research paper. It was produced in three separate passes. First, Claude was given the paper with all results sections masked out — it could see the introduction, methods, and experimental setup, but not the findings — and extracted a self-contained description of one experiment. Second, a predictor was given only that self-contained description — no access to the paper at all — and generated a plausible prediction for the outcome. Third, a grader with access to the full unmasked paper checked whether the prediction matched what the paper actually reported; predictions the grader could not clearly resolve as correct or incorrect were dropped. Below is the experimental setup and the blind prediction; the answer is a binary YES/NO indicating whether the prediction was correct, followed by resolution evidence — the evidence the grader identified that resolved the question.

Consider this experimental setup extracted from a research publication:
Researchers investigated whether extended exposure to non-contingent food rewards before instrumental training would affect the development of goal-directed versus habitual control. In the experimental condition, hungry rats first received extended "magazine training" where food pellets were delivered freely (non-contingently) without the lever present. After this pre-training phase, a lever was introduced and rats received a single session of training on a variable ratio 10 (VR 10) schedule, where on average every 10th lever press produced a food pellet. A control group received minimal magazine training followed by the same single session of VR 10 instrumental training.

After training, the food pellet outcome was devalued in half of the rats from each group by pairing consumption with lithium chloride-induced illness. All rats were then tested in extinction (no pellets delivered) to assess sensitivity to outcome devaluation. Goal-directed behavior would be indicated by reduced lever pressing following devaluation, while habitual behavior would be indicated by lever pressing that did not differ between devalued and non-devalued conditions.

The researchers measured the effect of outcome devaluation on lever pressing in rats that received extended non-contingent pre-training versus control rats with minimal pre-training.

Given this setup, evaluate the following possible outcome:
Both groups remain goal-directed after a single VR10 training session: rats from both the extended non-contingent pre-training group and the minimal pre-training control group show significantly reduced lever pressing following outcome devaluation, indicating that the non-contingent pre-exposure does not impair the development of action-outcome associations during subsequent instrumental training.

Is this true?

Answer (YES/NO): NO